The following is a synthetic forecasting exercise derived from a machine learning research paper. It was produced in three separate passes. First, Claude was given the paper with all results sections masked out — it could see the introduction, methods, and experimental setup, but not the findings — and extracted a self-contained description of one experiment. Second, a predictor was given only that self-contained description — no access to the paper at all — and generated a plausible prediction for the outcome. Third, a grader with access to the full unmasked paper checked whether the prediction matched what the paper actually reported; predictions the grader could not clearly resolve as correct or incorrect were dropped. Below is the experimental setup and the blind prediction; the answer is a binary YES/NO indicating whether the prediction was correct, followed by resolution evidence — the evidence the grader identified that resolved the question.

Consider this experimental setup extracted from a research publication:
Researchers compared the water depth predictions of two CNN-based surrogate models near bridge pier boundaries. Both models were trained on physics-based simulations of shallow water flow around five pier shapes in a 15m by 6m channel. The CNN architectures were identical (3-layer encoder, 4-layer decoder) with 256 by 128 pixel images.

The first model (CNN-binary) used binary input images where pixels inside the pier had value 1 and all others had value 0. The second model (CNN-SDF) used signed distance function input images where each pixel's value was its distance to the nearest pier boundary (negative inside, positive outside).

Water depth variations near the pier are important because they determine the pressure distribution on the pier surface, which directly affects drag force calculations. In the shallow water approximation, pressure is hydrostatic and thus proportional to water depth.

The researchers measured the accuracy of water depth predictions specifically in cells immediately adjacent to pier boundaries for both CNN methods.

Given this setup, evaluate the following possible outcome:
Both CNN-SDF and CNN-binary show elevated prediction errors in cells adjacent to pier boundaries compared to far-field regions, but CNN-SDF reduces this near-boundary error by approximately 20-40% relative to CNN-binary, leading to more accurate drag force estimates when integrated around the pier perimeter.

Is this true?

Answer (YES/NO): NO